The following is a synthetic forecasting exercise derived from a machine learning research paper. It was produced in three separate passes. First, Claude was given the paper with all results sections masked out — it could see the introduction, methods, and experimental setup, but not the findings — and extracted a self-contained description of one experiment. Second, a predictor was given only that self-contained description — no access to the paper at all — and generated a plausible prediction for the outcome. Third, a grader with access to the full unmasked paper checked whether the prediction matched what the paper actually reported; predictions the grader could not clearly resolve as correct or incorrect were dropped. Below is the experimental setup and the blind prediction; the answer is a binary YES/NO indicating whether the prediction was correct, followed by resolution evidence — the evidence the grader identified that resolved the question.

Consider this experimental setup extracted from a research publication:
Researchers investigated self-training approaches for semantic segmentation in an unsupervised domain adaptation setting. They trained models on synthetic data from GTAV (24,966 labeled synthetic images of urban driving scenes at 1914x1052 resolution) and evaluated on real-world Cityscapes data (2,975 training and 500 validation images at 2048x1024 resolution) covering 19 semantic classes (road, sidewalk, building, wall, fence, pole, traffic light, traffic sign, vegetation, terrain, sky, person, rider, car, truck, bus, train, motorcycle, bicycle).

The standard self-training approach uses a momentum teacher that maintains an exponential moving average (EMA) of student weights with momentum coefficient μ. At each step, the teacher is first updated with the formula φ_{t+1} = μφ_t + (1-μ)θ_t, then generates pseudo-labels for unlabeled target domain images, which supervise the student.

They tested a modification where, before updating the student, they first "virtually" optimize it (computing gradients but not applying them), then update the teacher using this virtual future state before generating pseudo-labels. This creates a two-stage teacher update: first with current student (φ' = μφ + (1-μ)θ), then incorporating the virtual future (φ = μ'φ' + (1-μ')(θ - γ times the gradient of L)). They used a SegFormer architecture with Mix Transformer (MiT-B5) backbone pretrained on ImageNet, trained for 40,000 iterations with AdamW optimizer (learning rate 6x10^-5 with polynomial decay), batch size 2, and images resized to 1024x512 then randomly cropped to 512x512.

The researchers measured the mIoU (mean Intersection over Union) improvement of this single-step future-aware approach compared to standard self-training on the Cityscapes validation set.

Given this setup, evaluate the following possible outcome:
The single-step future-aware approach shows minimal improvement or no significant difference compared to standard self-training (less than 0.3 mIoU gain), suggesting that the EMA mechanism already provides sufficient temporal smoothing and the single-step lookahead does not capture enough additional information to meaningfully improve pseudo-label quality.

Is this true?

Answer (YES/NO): NO